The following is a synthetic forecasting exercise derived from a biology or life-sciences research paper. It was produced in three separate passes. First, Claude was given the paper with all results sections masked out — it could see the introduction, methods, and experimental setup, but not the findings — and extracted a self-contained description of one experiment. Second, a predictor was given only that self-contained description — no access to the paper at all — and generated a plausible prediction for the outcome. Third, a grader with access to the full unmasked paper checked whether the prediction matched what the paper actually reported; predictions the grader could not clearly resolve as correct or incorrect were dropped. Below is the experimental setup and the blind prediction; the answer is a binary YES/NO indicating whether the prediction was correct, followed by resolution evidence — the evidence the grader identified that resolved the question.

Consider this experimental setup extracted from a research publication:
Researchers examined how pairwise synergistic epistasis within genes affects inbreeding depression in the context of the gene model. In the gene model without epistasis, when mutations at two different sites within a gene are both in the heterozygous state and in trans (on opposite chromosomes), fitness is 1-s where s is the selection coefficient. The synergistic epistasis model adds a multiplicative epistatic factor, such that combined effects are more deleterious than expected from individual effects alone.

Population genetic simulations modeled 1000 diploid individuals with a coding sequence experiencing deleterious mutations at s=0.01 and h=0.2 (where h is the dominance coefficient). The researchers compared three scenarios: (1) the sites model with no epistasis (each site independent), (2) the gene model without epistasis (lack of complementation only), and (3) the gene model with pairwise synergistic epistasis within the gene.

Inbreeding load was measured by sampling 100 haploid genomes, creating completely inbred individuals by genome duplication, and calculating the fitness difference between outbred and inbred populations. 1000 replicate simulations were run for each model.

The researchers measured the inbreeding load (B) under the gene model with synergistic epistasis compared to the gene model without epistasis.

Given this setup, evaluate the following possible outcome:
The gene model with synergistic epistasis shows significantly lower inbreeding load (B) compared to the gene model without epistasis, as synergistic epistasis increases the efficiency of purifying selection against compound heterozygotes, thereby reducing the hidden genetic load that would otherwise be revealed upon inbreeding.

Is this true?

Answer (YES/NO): YES